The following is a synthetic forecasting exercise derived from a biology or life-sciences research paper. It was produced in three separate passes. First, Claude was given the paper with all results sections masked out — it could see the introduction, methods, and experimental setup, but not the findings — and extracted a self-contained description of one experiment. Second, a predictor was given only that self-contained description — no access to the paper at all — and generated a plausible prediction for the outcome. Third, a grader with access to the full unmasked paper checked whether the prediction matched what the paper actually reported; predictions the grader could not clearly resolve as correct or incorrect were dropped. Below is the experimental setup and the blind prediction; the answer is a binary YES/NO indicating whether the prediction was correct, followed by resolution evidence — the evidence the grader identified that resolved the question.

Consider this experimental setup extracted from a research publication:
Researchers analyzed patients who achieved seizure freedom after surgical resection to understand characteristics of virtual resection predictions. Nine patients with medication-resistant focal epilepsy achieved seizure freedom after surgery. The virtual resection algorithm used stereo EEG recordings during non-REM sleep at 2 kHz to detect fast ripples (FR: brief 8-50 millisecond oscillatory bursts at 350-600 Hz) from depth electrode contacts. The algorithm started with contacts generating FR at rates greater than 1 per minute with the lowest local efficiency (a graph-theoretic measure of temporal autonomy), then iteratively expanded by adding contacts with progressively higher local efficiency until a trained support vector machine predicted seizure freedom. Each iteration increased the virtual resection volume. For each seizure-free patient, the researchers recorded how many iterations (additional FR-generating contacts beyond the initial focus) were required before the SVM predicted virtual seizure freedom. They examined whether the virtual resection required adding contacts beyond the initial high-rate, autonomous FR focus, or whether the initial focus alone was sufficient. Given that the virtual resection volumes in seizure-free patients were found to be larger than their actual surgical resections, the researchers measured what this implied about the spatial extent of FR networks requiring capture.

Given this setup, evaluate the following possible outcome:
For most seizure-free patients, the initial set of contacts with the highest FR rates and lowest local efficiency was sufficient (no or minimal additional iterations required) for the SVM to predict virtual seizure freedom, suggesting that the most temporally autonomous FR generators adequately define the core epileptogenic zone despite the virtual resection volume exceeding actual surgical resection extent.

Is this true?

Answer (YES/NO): NO